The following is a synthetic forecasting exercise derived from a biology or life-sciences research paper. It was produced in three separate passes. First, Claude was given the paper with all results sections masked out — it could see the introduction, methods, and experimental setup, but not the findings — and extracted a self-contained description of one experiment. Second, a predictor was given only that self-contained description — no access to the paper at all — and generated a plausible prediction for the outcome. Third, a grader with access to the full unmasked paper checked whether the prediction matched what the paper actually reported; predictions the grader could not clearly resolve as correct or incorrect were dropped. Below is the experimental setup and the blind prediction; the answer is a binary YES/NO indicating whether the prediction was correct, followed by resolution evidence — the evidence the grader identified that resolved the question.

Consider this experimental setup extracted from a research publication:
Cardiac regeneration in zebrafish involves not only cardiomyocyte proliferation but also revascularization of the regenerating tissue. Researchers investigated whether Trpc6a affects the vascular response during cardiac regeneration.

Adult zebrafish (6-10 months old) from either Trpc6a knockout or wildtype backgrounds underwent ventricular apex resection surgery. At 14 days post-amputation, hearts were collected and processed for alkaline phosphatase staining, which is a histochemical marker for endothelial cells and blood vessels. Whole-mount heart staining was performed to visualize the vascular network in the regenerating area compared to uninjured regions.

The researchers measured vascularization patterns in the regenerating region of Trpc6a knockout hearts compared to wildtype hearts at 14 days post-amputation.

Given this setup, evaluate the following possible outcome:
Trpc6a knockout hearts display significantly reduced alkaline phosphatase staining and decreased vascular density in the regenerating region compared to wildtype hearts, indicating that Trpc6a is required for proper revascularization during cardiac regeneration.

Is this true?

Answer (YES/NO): NO